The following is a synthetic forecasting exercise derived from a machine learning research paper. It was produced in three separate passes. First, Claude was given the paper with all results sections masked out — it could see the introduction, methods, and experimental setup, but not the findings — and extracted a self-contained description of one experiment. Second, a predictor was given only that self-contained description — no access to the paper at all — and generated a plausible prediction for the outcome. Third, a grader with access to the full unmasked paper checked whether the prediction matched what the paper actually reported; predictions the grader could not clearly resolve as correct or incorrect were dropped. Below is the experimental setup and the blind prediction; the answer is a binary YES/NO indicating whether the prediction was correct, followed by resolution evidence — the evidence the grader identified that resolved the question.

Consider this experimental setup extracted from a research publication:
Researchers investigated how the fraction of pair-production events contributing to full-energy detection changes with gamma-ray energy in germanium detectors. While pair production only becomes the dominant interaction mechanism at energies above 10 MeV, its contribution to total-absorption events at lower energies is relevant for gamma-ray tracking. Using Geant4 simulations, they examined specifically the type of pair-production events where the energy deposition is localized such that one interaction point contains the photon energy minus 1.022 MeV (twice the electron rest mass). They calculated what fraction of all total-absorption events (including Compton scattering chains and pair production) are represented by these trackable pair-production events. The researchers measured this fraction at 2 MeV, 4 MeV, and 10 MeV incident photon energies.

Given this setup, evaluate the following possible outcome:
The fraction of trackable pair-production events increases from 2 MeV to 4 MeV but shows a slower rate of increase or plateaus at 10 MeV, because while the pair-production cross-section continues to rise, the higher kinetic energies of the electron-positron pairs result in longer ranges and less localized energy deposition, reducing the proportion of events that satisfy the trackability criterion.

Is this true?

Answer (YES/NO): YES